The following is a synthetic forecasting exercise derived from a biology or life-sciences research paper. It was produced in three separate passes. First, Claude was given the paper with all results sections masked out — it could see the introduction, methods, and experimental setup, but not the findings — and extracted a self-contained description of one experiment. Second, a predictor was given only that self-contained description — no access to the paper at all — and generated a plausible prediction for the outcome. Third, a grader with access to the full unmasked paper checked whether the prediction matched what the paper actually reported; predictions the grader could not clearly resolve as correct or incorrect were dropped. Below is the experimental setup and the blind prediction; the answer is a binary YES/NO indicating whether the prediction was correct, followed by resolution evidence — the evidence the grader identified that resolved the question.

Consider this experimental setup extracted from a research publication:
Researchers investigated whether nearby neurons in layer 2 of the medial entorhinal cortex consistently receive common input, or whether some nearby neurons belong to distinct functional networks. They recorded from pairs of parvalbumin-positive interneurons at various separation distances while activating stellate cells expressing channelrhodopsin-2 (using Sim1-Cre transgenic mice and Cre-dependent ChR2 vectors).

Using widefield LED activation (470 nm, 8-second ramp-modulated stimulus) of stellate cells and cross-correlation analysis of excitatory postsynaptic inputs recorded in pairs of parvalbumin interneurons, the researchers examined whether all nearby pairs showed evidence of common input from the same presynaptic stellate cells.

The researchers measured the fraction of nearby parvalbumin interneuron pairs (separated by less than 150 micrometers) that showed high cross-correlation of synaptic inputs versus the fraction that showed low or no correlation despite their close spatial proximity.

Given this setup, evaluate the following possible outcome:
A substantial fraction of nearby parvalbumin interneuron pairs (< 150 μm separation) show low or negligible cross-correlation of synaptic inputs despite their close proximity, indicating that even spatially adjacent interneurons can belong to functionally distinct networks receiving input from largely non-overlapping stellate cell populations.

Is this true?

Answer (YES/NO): YES